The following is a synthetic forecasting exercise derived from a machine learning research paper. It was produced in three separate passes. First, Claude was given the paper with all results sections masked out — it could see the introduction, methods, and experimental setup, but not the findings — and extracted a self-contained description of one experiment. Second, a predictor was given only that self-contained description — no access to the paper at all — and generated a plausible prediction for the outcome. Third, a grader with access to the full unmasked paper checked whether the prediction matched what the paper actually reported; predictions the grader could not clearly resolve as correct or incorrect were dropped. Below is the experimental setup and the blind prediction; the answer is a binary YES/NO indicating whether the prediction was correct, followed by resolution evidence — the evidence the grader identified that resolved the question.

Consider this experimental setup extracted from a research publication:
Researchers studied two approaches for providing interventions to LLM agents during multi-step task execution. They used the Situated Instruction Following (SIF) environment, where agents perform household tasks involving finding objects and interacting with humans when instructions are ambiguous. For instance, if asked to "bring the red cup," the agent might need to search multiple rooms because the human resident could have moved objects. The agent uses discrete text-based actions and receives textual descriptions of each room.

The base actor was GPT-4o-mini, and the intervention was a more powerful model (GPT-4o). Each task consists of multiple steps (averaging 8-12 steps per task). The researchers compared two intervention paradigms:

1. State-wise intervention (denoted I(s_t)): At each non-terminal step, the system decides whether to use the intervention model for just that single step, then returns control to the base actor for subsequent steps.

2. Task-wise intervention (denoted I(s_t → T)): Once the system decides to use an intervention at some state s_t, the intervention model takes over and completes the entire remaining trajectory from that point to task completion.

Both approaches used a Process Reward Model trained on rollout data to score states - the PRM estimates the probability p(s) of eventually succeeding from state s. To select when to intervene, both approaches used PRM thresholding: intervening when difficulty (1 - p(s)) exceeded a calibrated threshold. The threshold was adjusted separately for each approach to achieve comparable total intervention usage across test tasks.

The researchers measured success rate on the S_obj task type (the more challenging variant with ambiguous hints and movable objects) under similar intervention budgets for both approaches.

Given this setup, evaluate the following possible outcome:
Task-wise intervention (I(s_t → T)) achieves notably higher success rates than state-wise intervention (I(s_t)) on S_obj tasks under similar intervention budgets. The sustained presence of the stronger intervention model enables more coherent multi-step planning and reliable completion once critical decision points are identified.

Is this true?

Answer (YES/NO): NO